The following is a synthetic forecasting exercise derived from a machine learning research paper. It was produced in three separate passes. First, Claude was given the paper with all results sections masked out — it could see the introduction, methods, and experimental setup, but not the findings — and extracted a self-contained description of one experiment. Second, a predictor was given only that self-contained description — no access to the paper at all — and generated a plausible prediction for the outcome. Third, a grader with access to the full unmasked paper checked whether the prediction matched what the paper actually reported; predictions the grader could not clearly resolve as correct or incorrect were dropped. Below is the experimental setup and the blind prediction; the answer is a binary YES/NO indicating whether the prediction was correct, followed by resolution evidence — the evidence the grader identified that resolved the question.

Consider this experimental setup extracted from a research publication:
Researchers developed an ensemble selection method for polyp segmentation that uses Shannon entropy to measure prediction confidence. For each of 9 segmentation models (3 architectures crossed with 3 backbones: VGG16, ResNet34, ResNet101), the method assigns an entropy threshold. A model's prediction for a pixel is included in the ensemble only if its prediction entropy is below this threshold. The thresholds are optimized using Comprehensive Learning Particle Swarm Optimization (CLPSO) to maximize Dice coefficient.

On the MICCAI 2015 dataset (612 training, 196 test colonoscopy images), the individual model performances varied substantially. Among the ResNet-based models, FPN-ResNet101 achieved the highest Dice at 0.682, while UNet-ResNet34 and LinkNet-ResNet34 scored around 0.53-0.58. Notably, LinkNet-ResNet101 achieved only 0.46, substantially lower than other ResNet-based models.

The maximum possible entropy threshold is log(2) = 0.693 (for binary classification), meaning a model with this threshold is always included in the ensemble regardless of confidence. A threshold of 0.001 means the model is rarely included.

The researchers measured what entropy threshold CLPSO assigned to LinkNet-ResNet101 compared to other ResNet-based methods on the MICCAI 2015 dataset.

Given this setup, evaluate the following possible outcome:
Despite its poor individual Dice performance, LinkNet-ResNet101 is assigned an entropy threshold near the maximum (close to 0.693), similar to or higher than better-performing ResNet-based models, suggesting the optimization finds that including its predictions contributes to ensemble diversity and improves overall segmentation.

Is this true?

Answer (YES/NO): NO